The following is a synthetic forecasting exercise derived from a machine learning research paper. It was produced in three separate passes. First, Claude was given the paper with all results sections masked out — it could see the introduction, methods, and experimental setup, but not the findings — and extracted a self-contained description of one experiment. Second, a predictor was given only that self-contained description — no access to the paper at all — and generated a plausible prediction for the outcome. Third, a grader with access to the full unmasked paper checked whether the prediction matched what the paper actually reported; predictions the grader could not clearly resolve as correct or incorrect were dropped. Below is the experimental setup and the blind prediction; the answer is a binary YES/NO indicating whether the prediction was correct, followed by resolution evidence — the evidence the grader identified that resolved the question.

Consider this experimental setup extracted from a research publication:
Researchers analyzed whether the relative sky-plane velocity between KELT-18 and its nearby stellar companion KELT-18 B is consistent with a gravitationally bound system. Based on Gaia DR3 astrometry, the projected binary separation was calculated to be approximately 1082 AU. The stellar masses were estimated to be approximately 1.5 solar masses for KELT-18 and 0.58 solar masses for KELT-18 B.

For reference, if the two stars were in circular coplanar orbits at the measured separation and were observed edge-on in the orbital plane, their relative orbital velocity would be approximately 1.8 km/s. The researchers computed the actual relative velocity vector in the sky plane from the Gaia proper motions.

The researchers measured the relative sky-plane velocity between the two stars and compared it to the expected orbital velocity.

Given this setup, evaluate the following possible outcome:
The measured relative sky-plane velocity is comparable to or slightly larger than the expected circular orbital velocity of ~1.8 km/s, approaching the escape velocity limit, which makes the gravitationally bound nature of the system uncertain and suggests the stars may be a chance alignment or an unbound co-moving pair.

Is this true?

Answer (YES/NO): NO